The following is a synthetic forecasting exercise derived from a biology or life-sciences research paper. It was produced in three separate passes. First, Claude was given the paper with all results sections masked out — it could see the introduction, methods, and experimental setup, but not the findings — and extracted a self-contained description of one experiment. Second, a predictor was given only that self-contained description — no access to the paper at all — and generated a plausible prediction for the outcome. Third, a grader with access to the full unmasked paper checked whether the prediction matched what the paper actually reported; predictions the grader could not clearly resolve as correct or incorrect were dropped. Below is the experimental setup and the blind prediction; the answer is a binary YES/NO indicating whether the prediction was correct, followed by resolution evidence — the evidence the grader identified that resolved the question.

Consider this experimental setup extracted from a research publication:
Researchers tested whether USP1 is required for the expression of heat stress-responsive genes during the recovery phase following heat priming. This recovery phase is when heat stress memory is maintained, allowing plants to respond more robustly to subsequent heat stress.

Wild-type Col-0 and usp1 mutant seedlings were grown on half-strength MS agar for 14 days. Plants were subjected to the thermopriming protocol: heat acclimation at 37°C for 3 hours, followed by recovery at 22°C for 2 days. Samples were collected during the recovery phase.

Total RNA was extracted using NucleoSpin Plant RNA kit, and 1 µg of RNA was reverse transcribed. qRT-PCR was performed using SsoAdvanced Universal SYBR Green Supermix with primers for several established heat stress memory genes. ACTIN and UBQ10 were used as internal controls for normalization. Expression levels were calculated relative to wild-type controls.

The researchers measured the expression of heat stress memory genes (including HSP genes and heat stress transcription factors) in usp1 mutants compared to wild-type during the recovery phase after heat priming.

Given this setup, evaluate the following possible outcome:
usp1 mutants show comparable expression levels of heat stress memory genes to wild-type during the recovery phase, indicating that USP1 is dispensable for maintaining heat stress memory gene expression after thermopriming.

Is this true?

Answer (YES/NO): NO